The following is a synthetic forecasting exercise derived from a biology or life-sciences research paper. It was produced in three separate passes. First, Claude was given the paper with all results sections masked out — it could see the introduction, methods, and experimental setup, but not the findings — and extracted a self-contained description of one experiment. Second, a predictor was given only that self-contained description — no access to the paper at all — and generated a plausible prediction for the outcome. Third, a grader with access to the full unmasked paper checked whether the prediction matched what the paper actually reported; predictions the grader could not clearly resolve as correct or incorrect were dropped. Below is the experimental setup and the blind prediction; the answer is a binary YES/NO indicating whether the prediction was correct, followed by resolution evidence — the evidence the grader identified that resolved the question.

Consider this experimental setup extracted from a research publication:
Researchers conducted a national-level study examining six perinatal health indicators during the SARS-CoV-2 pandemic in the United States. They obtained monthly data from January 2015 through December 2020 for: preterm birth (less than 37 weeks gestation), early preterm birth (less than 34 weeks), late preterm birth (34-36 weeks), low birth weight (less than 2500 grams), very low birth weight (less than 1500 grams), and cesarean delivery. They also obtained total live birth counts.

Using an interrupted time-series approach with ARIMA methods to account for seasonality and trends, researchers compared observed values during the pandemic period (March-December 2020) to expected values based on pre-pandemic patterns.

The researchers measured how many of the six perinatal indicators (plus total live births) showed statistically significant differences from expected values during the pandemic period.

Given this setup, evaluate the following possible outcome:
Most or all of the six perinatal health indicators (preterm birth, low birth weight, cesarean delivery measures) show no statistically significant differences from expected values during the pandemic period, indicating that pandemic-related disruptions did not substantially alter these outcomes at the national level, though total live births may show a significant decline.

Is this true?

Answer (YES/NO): NO